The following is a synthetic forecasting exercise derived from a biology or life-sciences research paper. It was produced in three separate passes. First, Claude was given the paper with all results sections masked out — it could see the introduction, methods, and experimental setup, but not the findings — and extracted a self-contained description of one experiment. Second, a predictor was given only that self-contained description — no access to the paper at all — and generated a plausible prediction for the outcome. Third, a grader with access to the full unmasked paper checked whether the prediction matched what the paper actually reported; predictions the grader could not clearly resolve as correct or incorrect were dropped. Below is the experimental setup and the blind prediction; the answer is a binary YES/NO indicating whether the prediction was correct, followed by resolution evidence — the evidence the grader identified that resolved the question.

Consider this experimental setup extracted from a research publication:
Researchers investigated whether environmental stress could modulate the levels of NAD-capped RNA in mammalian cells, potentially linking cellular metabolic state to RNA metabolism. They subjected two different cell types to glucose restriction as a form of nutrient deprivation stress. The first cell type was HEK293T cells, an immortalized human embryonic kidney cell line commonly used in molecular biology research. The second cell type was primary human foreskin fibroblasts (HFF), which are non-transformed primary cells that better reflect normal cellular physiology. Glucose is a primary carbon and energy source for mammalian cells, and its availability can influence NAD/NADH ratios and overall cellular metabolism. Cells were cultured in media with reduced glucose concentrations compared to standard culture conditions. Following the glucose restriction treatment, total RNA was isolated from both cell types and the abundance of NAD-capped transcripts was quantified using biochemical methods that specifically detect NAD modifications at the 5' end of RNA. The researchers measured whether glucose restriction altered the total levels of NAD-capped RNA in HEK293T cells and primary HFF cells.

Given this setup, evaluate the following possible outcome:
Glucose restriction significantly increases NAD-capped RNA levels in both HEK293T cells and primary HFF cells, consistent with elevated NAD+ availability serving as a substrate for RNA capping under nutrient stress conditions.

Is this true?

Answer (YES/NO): YES